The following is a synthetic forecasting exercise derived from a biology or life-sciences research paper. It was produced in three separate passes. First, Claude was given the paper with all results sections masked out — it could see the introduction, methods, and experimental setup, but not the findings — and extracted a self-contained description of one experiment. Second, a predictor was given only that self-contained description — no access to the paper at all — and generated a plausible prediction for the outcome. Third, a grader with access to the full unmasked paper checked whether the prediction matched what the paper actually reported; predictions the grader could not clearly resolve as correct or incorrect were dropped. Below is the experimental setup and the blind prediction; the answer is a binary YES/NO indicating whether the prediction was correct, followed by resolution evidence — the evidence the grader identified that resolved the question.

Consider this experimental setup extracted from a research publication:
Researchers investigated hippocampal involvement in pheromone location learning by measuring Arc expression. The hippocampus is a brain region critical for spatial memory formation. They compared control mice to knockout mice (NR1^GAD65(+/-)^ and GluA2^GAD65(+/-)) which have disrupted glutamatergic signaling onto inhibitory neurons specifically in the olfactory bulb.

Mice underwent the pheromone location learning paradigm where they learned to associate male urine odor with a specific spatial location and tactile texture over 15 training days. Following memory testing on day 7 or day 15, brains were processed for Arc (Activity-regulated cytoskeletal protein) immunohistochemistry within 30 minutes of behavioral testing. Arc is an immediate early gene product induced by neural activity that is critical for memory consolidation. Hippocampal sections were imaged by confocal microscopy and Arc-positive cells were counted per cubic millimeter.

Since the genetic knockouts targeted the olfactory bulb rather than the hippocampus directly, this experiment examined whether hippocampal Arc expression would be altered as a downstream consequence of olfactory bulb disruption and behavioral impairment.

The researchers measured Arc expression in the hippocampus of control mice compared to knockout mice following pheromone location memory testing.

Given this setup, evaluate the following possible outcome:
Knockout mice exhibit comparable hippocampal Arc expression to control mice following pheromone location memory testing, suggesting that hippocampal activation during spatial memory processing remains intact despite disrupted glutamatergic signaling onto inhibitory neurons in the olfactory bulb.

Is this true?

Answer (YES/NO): NO